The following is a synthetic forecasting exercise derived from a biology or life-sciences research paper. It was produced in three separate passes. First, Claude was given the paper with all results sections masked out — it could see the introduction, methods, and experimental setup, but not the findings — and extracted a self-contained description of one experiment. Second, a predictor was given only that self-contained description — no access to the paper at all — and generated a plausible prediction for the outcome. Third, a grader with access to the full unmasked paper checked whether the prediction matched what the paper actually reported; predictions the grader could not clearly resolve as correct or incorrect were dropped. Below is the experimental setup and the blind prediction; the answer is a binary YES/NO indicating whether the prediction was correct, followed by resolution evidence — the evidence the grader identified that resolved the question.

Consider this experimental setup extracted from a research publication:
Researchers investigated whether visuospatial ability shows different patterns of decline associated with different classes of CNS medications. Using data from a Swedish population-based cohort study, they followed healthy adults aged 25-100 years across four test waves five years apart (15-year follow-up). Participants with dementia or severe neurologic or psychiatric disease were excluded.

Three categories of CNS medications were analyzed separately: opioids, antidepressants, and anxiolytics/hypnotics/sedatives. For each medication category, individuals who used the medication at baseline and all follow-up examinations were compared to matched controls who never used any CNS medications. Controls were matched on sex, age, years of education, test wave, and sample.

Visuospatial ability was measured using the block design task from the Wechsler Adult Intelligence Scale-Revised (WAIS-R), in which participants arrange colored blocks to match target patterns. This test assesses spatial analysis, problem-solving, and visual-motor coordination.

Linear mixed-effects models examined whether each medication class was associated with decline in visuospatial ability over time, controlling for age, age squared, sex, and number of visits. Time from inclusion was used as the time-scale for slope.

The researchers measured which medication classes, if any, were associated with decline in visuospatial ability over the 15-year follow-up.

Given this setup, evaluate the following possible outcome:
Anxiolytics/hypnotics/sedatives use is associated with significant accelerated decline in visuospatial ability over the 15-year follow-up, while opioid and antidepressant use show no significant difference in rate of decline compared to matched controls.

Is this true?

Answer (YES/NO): NO